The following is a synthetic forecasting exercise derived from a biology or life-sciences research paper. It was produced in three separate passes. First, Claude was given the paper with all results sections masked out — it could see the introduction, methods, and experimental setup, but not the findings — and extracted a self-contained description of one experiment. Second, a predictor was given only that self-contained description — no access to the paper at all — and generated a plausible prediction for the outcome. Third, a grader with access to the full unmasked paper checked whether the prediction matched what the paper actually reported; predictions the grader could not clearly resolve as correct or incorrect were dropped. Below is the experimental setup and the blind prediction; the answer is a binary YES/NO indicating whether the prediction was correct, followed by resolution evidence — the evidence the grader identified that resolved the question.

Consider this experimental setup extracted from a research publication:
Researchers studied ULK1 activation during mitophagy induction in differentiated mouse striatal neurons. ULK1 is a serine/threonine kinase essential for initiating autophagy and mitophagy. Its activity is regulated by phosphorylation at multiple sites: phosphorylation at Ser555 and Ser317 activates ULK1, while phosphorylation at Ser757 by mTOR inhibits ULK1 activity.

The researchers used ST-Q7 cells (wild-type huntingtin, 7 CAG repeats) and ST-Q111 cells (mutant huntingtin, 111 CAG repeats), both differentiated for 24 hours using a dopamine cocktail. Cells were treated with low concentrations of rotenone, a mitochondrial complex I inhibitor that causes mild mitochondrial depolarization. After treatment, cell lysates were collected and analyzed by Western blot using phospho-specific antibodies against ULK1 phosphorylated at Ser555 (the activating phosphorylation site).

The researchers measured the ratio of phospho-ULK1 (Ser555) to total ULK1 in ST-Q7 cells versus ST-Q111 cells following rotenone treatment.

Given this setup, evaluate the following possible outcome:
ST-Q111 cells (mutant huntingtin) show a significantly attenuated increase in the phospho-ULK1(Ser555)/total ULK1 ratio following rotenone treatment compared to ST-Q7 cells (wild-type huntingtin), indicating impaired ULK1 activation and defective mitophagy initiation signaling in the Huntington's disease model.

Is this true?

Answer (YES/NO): YES